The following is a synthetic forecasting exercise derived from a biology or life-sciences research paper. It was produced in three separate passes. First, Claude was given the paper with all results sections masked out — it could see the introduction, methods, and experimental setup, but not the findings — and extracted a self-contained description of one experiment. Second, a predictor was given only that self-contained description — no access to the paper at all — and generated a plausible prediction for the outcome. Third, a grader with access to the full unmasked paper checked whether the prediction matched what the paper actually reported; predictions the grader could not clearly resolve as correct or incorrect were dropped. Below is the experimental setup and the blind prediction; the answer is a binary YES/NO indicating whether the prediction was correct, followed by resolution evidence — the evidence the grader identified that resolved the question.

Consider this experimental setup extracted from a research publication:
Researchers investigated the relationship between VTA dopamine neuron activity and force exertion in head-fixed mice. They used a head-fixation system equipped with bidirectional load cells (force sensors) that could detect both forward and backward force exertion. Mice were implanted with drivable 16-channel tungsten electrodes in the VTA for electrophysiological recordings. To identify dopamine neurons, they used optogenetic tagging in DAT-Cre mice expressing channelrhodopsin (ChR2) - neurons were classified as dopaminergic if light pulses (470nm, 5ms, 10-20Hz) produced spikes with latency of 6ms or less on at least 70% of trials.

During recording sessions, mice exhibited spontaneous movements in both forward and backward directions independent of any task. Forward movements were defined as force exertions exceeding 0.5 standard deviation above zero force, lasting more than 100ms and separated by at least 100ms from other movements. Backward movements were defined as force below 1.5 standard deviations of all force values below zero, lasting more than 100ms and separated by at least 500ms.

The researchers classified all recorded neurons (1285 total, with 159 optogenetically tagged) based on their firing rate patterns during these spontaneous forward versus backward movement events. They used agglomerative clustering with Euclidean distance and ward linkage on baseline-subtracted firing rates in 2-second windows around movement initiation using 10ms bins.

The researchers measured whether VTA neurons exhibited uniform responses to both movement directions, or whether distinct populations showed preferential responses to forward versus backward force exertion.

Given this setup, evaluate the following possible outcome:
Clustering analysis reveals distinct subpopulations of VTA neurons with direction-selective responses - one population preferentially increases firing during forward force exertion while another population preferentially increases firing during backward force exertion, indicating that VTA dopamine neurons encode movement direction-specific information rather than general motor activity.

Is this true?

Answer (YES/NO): YES